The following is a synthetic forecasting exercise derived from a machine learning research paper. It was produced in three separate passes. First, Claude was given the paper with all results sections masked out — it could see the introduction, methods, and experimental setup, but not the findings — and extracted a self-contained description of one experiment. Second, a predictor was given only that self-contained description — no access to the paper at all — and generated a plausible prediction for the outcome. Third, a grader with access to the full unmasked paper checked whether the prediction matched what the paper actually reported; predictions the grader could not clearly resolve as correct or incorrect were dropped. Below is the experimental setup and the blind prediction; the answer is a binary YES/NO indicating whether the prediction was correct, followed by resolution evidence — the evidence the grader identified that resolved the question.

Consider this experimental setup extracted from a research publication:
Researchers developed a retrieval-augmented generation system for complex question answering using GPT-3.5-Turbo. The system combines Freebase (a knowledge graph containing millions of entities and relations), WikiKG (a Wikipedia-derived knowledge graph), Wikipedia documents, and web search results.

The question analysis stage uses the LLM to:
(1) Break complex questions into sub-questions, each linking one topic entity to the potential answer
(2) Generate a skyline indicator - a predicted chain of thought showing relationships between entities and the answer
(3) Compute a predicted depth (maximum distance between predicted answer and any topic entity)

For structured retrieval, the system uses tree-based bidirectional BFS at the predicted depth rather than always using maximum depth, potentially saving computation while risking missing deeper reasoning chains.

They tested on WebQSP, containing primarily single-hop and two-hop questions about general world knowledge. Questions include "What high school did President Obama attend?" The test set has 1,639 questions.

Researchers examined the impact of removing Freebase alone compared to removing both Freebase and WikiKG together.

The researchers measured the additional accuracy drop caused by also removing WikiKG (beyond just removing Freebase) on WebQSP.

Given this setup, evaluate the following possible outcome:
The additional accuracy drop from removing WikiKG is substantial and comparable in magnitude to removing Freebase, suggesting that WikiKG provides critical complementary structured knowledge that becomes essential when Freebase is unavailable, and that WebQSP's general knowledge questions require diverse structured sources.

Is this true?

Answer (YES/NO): NO